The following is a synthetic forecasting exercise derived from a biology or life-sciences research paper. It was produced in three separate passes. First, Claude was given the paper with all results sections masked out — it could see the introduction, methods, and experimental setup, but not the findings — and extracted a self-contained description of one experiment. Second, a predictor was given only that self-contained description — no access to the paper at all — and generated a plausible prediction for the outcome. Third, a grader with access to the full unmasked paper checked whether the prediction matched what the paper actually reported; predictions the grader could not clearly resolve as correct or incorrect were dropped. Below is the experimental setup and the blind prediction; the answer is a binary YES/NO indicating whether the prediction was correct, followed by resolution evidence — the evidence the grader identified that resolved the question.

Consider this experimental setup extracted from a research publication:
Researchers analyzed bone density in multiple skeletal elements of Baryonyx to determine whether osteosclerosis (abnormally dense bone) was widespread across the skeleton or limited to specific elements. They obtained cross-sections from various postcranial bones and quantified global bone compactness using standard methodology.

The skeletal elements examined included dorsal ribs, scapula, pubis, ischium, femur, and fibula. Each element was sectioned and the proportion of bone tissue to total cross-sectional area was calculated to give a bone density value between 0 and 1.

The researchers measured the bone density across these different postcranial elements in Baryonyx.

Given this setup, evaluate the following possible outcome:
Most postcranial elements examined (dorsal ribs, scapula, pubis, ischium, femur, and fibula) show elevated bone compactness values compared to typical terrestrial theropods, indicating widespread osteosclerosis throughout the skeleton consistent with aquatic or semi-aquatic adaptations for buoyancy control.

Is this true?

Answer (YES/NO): YES